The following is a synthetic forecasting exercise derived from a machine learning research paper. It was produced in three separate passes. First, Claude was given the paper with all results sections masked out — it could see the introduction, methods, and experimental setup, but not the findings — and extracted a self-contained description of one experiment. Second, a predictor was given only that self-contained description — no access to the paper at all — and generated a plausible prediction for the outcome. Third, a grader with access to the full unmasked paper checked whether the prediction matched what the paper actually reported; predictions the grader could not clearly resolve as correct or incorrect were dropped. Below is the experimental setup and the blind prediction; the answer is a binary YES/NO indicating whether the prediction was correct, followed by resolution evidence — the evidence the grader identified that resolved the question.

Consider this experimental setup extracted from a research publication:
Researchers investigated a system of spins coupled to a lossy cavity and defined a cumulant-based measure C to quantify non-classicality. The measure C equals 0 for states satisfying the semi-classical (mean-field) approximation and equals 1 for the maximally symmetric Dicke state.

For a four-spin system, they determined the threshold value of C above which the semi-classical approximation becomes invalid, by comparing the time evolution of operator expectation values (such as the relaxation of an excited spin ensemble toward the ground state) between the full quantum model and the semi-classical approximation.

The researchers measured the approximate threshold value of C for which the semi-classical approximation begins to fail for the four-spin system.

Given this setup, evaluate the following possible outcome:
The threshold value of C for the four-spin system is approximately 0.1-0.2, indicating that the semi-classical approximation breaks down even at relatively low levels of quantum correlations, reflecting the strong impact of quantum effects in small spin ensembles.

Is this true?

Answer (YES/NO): YES